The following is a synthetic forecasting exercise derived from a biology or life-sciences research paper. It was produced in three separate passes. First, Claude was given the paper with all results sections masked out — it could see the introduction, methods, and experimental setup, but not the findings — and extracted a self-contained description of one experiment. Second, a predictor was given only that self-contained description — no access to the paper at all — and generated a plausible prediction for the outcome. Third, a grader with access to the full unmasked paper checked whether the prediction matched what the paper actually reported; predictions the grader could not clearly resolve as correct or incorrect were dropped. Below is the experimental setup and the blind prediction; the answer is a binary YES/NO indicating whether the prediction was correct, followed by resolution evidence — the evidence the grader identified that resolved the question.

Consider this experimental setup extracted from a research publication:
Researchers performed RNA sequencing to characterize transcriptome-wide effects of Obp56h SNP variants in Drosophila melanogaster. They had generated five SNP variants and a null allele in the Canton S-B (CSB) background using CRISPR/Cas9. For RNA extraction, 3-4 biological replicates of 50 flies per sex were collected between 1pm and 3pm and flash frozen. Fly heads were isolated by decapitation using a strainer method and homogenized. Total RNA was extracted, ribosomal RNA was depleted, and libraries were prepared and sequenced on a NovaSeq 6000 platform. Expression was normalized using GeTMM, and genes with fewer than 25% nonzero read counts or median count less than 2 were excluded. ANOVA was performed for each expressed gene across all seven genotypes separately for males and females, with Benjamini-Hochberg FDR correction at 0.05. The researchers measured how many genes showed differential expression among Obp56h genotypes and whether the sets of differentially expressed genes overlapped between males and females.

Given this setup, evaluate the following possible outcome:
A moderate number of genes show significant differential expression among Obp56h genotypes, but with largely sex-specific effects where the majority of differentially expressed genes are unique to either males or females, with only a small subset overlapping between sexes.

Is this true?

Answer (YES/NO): NO